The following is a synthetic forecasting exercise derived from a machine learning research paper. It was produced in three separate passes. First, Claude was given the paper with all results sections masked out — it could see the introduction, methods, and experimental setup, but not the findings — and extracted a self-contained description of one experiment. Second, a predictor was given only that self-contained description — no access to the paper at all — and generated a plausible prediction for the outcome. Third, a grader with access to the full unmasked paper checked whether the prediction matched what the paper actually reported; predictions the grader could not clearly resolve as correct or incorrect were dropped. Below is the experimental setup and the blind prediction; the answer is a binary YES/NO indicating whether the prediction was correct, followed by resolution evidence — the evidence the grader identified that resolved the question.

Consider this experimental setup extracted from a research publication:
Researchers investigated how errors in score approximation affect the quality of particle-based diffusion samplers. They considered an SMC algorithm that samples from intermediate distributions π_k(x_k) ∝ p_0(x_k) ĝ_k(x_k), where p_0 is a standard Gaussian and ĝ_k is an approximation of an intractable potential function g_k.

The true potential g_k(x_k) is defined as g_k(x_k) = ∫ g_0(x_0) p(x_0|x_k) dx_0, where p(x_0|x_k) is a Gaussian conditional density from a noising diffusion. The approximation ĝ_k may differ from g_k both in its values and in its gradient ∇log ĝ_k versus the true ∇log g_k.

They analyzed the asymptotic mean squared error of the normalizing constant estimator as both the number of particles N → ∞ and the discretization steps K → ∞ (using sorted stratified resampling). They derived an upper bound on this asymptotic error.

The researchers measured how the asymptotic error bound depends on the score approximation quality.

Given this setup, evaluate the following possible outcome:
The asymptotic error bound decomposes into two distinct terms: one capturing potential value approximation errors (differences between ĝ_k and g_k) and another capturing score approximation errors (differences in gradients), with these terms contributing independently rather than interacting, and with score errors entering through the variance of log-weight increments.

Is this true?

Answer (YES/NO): NO